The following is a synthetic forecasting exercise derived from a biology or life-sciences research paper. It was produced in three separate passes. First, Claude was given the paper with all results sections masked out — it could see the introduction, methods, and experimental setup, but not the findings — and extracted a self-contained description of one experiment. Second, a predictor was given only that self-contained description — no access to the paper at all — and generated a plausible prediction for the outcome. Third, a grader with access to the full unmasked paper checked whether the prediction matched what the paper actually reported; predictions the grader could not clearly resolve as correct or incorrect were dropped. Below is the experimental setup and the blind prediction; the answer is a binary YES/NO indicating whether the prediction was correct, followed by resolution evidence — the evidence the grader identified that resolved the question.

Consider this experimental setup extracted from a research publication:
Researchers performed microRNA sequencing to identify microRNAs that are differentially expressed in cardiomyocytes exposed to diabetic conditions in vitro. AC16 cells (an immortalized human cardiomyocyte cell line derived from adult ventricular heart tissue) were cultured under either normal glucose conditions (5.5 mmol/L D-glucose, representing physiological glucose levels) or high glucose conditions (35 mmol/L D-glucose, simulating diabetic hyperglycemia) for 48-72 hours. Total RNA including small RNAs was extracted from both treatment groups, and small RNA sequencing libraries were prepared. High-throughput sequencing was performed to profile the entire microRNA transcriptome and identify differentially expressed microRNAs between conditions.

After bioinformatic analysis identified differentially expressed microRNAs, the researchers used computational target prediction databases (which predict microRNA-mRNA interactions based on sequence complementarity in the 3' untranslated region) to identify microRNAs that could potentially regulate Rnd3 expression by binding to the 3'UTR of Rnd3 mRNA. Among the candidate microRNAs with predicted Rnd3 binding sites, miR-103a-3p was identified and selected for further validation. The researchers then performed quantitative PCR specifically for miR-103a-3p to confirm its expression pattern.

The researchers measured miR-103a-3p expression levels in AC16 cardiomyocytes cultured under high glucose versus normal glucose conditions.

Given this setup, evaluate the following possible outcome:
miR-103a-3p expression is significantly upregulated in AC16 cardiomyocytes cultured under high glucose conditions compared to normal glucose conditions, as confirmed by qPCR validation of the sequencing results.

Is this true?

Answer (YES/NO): YES